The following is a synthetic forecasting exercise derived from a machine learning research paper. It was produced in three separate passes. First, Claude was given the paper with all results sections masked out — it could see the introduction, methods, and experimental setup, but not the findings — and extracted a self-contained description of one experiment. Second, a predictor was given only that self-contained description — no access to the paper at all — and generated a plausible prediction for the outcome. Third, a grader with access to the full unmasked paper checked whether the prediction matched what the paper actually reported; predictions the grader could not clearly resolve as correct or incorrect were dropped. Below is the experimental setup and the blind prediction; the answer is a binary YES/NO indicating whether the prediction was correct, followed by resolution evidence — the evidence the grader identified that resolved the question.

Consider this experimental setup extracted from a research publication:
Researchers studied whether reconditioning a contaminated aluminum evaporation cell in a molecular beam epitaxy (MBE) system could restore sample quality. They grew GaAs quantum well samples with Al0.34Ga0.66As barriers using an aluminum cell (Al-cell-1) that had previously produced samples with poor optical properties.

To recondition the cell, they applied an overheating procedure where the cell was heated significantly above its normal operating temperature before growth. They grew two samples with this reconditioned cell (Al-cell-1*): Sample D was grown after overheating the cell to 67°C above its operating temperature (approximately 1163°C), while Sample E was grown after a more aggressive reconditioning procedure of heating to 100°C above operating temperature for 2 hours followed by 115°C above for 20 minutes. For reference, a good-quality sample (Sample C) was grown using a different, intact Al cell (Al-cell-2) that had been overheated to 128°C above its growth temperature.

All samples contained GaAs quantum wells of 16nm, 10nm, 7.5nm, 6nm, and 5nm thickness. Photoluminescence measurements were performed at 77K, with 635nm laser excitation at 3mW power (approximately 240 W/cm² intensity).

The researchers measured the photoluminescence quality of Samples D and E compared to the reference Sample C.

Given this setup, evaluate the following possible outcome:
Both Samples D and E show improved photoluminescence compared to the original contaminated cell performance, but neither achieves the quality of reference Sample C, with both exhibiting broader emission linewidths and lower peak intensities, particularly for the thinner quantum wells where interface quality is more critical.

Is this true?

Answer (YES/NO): NO